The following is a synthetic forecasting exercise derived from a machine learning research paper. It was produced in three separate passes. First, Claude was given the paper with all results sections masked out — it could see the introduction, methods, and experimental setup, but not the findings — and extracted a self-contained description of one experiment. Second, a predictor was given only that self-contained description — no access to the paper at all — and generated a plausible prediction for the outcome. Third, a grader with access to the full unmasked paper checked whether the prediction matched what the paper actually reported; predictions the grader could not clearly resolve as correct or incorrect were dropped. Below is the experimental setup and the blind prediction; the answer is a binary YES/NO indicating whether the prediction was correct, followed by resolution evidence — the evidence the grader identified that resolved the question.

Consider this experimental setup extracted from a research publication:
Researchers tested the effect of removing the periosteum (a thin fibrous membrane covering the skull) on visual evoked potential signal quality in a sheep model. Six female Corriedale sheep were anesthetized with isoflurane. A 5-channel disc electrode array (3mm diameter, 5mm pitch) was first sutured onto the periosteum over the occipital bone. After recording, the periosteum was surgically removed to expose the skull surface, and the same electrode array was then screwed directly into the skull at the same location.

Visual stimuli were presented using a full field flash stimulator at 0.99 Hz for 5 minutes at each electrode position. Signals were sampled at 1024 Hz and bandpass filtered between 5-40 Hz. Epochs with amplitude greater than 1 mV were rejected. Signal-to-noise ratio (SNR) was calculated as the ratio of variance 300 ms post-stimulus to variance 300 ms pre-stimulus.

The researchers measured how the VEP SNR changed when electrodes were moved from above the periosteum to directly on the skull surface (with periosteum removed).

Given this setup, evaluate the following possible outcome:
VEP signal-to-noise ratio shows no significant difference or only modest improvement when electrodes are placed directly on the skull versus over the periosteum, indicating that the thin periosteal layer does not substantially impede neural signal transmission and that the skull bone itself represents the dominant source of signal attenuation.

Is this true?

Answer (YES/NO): NO